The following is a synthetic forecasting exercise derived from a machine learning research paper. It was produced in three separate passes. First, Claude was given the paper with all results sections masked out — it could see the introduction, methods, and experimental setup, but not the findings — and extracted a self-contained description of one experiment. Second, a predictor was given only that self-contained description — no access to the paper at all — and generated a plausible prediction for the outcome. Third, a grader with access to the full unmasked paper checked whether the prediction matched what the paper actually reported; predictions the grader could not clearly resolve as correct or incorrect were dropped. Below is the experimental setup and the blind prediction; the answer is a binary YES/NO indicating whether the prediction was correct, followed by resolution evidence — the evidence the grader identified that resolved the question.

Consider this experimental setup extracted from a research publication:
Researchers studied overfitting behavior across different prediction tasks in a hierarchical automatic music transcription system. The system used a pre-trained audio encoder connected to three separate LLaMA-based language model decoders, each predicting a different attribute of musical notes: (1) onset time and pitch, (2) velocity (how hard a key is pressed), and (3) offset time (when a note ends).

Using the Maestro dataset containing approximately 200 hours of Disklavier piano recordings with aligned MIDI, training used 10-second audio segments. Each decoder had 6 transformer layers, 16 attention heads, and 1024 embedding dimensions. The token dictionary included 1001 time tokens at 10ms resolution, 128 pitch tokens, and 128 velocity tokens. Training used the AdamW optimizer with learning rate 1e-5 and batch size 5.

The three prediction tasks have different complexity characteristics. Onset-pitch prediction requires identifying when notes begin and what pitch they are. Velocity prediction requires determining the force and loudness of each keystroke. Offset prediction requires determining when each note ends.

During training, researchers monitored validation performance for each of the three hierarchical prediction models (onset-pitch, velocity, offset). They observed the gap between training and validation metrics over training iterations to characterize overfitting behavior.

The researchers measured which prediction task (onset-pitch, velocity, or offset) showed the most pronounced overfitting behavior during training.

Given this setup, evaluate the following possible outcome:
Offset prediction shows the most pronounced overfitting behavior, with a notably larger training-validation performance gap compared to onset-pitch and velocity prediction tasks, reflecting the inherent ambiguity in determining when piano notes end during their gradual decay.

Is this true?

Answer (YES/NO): NO